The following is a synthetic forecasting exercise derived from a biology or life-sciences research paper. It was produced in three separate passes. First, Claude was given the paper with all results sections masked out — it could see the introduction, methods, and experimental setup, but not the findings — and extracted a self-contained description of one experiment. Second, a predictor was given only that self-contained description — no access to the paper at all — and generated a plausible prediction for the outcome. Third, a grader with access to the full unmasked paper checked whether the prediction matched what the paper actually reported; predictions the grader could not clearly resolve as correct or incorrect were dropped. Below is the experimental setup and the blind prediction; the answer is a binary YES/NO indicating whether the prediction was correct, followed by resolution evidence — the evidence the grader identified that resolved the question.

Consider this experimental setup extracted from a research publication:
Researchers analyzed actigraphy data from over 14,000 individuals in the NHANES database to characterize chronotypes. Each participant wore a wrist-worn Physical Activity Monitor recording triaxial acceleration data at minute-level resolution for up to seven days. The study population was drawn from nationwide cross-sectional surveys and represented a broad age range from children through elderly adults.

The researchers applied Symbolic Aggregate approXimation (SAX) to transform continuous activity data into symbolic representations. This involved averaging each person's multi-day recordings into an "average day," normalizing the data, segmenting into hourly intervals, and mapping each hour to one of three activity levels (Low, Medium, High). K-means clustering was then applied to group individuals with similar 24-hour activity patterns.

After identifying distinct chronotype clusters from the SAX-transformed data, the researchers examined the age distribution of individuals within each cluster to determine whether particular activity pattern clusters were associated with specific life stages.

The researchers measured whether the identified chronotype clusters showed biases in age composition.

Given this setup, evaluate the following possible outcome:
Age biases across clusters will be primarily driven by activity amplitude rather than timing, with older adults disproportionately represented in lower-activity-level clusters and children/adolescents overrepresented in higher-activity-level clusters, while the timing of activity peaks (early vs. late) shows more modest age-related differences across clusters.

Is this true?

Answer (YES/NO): NO